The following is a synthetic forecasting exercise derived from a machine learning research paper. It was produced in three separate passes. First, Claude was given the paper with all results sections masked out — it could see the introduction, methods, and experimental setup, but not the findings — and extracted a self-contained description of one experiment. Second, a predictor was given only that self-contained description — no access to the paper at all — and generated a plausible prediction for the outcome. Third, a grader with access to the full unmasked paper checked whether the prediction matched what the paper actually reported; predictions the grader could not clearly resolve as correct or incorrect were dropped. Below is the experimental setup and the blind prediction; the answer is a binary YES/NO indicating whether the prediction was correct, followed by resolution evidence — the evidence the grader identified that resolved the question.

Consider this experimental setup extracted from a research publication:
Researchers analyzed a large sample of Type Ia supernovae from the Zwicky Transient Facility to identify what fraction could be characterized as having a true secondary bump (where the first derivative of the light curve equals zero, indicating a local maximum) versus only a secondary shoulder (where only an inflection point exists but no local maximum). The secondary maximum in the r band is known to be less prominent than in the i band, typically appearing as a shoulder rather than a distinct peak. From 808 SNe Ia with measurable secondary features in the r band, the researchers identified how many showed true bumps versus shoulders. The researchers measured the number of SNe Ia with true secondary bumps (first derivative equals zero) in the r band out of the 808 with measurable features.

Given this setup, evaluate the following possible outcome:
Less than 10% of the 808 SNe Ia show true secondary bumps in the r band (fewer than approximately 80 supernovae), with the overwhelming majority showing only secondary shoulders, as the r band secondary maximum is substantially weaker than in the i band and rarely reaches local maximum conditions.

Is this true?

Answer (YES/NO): YES